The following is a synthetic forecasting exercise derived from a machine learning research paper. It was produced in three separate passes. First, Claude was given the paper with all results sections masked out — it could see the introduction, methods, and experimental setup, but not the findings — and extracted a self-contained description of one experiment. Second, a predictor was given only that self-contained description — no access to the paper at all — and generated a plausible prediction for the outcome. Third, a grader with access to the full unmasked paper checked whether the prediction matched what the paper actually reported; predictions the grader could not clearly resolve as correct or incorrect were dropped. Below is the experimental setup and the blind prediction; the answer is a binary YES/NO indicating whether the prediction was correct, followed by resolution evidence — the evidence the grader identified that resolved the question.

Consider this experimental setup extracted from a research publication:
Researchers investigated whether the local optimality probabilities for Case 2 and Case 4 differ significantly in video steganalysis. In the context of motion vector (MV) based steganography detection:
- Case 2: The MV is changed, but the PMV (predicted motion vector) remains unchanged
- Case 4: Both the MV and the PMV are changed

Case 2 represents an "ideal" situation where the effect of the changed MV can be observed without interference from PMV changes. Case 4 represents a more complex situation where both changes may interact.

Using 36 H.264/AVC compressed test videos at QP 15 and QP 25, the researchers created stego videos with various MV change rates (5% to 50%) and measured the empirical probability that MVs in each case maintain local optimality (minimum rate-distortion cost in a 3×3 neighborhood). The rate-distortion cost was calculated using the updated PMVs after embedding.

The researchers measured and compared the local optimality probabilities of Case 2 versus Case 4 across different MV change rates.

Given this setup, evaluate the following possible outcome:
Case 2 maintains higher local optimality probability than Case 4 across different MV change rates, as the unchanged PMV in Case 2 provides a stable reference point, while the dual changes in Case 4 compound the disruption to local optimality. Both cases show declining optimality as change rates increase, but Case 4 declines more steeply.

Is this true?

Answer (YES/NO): NO